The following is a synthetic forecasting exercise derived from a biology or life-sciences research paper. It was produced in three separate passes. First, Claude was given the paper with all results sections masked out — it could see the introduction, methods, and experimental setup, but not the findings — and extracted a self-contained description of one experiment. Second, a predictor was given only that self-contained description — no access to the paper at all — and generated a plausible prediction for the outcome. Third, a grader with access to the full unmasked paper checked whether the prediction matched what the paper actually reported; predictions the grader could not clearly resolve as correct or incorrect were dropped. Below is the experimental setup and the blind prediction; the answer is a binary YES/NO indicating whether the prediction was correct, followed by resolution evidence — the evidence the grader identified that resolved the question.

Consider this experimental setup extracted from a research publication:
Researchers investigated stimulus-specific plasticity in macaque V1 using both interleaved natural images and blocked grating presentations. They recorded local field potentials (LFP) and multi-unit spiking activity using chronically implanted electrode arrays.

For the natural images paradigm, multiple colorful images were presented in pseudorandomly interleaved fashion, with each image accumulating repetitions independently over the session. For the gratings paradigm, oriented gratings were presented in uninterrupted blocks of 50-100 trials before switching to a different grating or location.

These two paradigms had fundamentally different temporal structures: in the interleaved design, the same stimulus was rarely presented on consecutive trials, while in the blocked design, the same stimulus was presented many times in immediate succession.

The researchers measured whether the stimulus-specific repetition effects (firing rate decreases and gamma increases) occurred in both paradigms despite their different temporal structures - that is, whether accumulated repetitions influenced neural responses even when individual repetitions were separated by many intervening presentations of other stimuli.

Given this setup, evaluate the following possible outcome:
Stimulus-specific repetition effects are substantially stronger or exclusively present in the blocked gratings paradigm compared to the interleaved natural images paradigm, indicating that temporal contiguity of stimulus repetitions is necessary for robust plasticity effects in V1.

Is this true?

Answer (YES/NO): NO